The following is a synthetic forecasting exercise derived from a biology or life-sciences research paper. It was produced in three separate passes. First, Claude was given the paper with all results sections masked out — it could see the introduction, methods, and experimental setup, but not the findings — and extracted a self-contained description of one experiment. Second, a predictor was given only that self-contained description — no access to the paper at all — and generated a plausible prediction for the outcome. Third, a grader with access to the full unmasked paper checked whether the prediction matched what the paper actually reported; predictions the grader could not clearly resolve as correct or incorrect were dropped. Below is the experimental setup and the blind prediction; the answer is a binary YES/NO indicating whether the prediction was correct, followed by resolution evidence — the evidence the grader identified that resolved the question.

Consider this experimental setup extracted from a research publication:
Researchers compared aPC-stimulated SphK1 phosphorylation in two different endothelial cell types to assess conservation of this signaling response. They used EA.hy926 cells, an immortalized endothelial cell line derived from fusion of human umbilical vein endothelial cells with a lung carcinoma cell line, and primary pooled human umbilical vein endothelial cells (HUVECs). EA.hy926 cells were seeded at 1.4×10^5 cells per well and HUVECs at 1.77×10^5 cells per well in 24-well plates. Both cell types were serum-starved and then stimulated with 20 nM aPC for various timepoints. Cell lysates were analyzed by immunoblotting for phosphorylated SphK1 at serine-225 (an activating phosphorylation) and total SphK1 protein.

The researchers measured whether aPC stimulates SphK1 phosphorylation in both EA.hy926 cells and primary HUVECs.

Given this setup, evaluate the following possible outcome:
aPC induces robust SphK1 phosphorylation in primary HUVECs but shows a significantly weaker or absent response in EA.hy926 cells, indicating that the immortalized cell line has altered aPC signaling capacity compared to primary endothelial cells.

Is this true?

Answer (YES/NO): NO